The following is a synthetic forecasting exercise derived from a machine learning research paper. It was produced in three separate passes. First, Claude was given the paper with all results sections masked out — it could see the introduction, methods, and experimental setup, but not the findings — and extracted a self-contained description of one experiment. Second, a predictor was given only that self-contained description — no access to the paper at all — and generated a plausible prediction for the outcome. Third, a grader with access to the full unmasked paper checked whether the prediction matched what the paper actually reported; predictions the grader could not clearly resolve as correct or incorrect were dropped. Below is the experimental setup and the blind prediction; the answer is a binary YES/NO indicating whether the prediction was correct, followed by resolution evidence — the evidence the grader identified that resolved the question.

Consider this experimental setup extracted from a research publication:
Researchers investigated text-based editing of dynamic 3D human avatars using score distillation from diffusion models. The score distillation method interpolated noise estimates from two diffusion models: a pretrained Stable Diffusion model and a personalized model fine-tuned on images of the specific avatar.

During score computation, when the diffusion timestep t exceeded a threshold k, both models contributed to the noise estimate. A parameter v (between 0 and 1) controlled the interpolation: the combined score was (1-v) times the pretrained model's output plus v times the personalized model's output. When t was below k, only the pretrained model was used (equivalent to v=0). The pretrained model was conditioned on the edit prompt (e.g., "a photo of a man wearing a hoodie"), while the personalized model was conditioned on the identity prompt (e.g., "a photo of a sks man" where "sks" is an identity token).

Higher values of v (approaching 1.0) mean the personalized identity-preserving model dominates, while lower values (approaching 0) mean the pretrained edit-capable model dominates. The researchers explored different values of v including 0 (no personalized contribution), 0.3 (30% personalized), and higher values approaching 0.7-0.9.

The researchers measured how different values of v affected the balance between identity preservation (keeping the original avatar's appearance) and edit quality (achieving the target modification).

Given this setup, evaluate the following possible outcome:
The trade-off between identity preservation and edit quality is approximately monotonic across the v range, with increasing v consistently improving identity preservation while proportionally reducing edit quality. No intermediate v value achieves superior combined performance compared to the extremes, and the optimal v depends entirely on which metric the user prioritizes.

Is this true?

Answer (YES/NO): NO